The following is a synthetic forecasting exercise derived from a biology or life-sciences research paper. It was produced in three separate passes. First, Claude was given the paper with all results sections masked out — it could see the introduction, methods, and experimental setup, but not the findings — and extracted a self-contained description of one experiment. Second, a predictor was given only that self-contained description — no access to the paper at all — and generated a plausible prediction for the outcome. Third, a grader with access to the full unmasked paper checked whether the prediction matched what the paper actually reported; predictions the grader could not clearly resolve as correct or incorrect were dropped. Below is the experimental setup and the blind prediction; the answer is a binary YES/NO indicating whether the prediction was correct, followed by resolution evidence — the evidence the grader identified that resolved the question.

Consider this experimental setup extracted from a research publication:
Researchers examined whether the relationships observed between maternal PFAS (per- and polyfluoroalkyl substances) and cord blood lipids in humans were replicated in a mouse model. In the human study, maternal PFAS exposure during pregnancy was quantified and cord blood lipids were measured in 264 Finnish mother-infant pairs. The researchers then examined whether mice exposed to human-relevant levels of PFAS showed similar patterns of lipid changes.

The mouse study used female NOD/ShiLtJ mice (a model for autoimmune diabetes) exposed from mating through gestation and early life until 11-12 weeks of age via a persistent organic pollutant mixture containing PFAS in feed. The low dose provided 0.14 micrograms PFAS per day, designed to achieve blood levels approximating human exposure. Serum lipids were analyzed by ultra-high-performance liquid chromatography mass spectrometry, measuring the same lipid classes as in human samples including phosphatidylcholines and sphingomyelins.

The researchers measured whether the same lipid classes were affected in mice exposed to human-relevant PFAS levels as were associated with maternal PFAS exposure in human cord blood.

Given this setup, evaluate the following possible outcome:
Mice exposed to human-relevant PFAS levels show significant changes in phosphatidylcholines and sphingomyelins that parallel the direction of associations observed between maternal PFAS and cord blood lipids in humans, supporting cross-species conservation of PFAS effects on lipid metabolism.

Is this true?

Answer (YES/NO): YES